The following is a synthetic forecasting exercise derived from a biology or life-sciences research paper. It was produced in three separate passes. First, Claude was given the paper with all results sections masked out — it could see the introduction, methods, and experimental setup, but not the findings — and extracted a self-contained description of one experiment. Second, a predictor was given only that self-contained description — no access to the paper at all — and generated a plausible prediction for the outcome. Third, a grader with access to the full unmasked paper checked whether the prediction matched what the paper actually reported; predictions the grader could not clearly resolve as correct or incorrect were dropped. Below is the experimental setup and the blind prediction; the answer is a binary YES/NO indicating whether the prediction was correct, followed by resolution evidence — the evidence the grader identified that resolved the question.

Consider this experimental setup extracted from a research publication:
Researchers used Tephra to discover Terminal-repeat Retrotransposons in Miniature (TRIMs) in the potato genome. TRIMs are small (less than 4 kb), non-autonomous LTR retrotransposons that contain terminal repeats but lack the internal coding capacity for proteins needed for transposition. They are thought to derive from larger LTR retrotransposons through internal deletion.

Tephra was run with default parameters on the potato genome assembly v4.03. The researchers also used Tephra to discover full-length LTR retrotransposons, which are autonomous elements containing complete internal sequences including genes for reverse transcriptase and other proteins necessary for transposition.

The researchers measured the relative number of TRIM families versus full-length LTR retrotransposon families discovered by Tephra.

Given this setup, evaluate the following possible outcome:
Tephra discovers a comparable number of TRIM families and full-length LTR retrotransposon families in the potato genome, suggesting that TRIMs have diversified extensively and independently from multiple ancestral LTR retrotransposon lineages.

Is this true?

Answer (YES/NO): YES